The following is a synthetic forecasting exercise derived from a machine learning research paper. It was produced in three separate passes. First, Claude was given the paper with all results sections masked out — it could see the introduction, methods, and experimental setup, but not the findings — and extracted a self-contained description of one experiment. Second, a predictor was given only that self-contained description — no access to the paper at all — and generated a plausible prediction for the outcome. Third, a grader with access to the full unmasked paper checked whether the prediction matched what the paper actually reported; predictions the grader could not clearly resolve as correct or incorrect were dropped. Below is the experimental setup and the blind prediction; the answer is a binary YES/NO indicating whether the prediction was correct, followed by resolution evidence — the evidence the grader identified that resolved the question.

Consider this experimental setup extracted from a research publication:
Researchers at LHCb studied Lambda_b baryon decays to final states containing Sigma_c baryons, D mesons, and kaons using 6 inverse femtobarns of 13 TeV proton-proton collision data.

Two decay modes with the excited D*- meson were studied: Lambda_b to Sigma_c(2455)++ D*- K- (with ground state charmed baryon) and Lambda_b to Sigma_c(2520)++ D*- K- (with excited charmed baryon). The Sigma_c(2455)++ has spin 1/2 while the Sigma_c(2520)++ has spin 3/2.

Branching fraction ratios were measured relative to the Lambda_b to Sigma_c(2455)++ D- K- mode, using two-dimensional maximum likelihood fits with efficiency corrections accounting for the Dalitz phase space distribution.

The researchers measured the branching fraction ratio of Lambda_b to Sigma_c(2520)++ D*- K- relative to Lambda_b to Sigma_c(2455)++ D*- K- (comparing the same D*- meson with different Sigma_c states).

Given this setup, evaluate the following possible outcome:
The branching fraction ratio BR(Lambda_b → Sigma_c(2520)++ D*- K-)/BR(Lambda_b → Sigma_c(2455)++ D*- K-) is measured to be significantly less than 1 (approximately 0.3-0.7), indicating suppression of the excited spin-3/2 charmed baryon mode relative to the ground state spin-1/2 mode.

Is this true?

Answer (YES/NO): YES